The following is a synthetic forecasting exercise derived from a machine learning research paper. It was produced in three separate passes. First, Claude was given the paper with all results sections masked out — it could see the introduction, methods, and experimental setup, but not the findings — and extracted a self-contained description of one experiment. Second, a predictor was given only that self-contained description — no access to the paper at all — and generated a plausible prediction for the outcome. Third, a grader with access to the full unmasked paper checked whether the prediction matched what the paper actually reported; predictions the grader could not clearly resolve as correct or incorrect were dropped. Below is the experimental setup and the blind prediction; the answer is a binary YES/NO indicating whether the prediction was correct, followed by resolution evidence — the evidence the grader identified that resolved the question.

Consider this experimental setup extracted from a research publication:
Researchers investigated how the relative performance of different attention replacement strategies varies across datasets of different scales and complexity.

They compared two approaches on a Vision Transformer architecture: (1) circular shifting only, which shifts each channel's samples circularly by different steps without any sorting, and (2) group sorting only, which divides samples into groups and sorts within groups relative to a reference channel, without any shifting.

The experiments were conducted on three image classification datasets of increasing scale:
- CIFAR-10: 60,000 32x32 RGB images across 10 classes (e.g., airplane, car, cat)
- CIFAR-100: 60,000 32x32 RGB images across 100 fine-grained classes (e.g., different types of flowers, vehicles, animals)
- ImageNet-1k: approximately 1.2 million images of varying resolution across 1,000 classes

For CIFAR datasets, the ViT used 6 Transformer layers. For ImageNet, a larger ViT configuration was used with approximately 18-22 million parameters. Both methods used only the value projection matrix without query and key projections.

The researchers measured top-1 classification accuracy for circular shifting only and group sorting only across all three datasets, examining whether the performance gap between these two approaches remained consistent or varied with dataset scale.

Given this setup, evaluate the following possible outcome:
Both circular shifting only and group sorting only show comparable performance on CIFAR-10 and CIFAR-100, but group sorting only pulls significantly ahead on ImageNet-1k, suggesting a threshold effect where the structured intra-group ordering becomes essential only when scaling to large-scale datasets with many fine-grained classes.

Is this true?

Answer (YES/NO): NO